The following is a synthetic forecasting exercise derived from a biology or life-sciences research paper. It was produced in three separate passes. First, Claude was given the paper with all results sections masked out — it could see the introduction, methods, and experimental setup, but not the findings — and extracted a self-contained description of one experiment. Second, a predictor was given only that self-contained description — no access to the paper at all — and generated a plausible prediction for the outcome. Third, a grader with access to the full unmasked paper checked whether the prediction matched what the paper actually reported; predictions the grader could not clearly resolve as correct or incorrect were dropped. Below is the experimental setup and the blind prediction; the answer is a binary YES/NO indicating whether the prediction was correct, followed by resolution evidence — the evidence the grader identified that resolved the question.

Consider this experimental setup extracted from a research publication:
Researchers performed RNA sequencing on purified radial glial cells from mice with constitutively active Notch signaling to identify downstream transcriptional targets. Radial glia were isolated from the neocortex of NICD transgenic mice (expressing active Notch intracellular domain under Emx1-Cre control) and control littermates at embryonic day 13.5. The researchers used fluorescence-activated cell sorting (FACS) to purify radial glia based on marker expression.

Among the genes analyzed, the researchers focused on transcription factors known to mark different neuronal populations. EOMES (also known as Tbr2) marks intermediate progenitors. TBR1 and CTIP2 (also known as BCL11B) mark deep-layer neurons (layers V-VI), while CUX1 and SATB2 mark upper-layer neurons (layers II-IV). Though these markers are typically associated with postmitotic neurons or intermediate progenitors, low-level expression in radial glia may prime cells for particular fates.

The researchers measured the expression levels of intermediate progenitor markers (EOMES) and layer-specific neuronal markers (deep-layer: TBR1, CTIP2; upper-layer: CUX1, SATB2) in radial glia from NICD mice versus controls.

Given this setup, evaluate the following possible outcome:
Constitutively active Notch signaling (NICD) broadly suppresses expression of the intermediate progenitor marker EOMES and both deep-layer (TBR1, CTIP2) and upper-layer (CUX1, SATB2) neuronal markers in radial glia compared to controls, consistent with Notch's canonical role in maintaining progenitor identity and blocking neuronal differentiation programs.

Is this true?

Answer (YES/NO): NO